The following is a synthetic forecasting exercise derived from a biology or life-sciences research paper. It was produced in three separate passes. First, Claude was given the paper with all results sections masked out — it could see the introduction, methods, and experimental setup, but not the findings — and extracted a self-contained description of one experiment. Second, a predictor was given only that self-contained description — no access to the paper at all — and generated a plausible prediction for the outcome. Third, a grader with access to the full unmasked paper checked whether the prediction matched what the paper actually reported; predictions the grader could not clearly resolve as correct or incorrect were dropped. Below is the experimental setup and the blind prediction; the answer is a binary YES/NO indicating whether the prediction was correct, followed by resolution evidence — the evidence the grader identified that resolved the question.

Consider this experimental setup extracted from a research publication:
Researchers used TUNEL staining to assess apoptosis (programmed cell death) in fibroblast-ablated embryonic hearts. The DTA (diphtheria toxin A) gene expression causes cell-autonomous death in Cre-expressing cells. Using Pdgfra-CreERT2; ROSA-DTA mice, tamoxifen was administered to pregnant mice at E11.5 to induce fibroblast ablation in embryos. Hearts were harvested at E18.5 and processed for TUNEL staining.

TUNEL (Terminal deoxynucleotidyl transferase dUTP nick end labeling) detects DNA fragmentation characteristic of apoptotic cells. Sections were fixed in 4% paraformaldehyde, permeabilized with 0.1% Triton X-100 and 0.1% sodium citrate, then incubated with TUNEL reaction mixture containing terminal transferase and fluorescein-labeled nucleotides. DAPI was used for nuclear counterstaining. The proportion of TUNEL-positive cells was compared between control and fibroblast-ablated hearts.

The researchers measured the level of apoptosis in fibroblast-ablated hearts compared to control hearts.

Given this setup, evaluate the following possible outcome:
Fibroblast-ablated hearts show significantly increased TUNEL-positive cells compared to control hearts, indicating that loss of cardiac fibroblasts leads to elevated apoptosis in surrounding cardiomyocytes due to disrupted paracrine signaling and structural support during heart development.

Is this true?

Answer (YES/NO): NO